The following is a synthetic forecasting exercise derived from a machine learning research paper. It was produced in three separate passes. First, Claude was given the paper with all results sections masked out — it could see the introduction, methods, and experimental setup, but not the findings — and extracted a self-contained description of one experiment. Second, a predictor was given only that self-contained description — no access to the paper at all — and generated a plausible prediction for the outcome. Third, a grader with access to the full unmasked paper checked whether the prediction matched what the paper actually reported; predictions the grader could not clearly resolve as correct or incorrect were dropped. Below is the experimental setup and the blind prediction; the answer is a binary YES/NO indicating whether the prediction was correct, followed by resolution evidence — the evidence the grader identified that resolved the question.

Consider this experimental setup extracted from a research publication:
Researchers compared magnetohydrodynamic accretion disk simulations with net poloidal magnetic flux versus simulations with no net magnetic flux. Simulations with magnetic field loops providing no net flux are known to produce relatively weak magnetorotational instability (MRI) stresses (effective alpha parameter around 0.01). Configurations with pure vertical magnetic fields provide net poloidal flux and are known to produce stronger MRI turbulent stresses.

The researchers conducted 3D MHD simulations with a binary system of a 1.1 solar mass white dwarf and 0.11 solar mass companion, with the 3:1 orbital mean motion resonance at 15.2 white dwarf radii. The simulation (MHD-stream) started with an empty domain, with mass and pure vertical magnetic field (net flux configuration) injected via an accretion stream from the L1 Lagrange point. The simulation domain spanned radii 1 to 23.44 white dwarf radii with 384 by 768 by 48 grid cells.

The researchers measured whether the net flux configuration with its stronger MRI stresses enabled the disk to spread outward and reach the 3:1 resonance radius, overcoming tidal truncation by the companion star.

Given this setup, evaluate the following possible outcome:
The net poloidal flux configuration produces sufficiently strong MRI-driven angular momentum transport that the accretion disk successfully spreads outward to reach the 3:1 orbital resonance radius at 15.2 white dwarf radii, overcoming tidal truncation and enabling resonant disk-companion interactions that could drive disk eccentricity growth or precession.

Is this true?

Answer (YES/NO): NO